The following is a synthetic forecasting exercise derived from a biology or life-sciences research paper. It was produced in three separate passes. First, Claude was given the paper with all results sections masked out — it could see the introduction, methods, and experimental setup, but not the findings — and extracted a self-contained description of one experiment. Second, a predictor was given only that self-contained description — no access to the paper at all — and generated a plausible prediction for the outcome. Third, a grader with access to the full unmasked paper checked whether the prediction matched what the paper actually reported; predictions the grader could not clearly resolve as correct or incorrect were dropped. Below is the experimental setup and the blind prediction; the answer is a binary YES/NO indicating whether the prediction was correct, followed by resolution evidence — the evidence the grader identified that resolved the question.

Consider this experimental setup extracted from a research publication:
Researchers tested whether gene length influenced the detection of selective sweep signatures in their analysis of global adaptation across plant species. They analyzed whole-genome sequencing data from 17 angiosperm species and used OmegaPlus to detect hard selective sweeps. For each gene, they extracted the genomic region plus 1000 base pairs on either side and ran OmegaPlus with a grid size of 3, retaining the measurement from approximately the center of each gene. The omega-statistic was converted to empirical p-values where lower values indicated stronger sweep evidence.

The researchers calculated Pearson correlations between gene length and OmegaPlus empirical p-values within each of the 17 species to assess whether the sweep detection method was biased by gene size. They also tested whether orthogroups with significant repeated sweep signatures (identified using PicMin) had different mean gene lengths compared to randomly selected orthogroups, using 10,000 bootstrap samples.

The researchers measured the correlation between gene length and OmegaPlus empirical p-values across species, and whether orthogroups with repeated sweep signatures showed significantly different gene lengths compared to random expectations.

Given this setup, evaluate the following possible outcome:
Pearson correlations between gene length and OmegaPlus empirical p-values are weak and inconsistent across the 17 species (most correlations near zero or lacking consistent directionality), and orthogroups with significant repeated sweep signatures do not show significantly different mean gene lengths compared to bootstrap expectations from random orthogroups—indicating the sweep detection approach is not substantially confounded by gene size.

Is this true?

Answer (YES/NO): YES